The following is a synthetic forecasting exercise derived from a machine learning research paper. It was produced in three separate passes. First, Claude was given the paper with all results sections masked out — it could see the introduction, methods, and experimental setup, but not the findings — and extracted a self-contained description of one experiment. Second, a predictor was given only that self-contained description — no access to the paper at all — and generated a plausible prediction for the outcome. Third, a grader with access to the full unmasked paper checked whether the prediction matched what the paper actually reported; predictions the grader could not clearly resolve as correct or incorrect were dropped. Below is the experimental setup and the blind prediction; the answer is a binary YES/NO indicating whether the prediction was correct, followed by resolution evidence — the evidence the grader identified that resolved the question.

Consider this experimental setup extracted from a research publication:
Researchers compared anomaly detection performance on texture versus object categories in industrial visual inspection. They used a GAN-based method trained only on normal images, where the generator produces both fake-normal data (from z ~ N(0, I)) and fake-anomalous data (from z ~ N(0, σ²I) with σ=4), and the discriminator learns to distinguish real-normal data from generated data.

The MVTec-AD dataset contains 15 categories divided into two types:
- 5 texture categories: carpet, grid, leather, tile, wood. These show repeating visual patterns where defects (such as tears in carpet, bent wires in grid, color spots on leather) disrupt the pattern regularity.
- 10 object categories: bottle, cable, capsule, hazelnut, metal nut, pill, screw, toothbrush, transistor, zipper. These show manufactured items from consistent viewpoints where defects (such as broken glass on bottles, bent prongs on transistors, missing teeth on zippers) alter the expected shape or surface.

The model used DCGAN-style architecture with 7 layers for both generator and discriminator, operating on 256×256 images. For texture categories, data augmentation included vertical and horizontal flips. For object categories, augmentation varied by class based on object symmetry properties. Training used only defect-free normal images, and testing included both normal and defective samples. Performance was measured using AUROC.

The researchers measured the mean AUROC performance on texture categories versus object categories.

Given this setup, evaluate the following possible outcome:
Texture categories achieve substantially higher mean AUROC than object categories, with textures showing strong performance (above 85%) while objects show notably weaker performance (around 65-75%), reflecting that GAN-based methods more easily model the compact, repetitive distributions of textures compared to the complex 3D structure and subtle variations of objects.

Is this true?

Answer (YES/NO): NO